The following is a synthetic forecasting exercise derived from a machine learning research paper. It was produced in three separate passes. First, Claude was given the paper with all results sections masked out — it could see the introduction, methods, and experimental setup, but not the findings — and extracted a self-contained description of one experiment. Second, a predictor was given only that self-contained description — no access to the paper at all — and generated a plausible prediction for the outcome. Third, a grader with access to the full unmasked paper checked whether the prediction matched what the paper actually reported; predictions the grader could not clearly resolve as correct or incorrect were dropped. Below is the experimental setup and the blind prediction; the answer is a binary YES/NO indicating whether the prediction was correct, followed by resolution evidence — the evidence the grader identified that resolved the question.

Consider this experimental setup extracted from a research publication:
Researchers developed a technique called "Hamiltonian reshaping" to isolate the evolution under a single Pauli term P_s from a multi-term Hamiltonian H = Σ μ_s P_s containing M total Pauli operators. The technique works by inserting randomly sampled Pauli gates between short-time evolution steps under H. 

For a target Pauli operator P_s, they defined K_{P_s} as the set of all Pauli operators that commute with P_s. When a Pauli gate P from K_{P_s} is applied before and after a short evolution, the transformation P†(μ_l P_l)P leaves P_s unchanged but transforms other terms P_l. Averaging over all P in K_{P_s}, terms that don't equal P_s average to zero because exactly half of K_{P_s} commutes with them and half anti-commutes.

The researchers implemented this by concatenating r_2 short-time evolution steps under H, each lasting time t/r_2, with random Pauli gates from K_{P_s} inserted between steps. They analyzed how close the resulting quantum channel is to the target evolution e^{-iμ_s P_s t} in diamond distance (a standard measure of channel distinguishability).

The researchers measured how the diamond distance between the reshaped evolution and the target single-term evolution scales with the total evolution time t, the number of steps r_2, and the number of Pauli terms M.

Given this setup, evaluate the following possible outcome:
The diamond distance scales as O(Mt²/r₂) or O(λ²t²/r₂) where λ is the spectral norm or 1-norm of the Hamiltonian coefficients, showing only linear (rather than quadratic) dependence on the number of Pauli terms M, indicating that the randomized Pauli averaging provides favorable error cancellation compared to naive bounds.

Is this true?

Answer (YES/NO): NO